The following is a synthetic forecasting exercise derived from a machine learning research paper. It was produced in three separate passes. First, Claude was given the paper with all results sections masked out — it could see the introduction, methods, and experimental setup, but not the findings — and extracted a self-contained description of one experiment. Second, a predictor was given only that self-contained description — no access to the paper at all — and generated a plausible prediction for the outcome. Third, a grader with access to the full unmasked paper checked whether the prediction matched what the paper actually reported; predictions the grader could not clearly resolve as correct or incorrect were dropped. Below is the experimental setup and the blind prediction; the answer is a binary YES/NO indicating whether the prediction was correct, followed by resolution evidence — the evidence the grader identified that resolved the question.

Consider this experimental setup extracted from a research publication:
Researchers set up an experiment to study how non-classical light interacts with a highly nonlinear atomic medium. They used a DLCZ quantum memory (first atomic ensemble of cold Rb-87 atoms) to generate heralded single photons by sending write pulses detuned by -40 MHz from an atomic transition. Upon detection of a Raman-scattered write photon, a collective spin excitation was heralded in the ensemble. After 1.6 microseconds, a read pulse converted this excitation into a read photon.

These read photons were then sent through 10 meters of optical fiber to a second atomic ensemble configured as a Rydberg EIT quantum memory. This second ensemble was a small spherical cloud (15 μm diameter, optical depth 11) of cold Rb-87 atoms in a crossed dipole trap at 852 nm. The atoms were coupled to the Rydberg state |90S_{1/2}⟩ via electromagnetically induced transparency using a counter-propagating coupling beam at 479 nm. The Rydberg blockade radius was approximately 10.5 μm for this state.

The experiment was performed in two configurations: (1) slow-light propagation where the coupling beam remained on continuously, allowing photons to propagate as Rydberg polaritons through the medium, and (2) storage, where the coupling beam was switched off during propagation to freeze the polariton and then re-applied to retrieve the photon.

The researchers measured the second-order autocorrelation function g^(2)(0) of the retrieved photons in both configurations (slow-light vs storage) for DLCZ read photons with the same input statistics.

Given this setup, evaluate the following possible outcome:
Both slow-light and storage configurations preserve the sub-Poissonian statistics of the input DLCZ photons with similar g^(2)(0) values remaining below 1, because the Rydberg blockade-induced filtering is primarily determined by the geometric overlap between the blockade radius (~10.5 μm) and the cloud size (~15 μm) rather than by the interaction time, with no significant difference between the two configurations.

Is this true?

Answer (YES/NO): NO